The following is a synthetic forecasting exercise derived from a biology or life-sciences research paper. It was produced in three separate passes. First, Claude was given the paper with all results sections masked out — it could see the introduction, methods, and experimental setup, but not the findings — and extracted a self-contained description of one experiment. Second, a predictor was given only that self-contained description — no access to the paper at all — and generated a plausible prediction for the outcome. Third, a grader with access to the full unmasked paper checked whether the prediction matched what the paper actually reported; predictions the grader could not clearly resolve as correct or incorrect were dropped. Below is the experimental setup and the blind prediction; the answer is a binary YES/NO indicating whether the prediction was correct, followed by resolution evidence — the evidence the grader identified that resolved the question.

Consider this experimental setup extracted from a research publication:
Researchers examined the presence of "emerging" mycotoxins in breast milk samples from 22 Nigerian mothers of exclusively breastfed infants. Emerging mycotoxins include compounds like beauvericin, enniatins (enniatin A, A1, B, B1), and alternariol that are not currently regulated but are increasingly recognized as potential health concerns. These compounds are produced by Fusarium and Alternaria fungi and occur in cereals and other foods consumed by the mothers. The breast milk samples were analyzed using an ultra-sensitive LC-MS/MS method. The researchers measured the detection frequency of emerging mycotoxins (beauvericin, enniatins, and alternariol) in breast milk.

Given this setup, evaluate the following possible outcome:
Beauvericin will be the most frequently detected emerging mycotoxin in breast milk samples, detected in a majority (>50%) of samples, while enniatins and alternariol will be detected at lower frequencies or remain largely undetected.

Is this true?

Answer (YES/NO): NO